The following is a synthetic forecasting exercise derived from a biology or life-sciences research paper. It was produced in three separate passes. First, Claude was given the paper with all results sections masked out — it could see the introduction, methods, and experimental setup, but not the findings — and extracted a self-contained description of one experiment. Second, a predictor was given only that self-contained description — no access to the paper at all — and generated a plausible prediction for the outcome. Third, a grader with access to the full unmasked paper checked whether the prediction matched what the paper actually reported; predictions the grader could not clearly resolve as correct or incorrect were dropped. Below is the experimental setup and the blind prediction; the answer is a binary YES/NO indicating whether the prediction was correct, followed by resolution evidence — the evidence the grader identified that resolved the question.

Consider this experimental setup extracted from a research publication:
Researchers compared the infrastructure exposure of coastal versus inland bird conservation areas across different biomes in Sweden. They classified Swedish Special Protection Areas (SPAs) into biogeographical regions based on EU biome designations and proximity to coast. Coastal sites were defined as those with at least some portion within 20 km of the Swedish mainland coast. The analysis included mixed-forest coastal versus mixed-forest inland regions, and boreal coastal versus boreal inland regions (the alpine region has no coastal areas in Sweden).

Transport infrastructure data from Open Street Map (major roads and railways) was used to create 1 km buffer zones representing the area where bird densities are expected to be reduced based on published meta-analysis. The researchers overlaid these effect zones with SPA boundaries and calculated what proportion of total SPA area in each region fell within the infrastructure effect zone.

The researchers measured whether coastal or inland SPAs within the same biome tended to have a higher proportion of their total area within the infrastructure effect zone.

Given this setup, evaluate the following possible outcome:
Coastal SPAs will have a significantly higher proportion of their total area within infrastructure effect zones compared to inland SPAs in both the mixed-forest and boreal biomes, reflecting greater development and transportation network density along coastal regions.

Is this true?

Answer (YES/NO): YES